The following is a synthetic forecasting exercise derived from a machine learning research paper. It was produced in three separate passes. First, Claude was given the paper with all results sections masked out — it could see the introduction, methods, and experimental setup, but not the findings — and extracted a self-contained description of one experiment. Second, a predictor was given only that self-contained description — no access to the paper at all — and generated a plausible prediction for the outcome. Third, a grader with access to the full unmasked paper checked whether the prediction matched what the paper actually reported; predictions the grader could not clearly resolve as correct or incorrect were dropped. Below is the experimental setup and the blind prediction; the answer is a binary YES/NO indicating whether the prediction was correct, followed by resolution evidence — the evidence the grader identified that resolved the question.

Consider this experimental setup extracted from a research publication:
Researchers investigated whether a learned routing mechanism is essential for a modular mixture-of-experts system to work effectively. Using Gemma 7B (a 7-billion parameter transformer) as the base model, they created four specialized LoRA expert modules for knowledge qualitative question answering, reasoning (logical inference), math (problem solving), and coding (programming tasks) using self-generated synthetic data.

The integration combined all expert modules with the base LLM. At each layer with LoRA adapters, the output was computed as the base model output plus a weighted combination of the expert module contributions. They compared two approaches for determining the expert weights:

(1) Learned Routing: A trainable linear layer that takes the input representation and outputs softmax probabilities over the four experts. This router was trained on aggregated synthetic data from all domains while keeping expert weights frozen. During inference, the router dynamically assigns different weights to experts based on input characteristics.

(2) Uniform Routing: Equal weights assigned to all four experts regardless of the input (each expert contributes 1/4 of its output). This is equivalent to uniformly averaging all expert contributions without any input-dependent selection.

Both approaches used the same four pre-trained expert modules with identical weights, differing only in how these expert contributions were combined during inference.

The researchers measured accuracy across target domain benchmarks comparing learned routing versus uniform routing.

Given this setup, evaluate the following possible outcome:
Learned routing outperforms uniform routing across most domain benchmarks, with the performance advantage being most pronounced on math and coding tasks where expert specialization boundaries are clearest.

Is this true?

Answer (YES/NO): NO